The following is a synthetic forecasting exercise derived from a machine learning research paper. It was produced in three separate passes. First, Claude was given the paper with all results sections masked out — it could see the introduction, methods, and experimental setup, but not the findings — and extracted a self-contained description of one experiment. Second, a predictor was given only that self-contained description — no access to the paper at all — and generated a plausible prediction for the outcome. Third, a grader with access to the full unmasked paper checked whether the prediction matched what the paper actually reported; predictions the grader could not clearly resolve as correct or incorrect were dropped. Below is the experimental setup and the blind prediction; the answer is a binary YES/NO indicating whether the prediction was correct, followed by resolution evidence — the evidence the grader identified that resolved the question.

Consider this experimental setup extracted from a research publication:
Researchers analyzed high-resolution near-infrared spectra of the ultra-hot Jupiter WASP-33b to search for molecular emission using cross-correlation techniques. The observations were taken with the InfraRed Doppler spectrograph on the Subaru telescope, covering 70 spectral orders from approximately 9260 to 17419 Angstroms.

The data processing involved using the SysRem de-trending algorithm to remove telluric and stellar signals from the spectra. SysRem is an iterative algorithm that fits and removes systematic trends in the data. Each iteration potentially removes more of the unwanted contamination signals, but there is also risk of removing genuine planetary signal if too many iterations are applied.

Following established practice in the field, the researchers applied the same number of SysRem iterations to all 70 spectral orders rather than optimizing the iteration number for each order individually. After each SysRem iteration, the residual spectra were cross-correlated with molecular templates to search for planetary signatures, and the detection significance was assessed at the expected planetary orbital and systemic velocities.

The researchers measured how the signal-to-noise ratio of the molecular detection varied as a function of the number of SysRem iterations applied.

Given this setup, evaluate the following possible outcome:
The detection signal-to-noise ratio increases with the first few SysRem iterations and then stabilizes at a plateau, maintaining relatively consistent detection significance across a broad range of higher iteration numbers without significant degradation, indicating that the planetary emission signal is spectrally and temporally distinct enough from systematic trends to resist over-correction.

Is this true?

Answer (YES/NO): NO